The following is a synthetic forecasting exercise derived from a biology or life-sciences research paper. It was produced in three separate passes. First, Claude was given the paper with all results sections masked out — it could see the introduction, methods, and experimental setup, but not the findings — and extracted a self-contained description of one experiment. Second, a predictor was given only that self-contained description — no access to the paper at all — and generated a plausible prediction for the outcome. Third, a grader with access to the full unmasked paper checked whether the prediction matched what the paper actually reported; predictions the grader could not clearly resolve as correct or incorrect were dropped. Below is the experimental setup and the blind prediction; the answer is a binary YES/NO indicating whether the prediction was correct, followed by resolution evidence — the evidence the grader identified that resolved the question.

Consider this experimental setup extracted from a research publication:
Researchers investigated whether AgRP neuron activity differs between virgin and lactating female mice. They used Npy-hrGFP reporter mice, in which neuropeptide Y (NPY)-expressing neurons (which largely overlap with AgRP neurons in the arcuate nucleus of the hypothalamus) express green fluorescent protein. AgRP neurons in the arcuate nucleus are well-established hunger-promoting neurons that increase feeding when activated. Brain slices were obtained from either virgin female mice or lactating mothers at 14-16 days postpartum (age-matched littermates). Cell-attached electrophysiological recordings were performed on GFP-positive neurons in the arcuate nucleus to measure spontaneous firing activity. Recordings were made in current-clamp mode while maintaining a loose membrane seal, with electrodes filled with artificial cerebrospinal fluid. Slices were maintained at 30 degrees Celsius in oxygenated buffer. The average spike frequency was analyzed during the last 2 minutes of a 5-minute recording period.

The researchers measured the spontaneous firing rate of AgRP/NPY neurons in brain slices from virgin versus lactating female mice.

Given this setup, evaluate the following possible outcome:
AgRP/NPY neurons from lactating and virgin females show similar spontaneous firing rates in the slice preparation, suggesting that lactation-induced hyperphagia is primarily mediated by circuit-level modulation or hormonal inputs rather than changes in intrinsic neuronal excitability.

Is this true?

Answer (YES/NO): NO